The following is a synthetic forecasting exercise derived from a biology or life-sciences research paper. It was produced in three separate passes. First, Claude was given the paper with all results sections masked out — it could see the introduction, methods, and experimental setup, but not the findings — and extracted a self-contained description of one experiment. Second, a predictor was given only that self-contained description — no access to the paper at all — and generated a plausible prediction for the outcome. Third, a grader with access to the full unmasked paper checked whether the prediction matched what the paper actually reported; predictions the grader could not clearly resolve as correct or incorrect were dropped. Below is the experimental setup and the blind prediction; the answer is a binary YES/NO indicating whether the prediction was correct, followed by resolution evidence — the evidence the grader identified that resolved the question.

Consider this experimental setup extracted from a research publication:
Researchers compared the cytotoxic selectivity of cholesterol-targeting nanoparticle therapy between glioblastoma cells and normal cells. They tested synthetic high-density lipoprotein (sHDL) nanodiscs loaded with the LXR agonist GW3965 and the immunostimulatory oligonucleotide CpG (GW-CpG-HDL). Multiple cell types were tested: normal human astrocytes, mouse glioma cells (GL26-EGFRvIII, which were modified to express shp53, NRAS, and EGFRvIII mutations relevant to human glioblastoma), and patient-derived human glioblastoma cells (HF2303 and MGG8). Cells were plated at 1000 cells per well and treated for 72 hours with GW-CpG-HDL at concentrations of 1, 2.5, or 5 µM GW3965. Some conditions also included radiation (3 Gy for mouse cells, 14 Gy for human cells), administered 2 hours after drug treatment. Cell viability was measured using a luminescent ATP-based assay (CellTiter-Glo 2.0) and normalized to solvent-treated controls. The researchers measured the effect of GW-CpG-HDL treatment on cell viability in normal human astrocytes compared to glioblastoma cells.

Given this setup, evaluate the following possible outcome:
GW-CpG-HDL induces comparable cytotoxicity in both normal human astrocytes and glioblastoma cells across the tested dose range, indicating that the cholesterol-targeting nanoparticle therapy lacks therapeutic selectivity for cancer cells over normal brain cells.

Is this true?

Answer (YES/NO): NO